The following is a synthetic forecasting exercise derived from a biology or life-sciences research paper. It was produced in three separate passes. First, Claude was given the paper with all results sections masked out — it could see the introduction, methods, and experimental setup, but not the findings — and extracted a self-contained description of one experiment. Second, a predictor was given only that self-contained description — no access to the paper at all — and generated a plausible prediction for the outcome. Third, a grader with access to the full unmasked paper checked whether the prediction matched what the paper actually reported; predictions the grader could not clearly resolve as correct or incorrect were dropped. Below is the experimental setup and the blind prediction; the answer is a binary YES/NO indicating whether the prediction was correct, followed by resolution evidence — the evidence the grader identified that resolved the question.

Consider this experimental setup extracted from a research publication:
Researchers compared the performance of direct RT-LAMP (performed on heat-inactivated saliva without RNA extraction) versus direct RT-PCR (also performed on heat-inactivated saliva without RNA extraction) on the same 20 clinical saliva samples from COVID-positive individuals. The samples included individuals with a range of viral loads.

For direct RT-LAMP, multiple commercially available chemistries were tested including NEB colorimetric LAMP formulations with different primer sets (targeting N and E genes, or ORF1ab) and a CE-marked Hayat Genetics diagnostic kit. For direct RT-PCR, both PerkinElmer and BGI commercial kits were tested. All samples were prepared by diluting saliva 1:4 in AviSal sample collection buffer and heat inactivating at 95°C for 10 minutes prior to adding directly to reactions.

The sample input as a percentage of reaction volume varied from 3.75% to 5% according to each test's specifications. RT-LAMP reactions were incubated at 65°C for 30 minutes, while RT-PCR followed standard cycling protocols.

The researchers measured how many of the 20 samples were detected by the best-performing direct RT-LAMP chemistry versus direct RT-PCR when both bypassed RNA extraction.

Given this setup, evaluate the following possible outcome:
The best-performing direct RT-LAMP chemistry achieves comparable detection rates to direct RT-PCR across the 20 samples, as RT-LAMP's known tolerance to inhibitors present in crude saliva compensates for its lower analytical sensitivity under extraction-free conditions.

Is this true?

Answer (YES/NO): YES